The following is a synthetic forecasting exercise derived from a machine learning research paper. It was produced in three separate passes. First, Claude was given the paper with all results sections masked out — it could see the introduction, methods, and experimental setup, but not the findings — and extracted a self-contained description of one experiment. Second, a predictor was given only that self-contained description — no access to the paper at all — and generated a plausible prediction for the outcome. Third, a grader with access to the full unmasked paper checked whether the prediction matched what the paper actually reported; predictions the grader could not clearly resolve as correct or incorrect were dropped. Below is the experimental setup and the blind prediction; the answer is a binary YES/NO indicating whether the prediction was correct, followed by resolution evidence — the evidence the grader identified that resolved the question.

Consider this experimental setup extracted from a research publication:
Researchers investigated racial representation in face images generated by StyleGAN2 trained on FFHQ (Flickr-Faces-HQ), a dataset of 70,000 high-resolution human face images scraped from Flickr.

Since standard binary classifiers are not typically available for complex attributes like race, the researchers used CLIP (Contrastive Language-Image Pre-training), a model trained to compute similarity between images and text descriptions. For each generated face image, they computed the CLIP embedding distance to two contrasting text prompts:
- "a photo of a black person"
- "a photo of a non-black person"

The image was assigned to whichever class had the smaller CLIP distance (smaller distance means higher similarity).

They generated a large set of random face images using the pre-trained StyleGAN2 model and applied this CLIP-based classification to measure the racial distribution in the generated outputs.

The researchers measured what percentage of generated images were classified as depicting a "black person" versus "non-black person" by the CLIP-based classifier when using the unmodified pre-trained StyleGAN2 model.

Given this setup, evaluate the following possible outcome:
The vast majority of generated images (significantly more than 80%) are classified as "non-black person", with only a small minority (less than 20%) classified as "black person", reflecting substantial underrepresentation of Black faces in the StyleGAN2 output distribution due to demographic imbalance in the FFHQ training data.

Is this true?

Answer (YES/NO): YES